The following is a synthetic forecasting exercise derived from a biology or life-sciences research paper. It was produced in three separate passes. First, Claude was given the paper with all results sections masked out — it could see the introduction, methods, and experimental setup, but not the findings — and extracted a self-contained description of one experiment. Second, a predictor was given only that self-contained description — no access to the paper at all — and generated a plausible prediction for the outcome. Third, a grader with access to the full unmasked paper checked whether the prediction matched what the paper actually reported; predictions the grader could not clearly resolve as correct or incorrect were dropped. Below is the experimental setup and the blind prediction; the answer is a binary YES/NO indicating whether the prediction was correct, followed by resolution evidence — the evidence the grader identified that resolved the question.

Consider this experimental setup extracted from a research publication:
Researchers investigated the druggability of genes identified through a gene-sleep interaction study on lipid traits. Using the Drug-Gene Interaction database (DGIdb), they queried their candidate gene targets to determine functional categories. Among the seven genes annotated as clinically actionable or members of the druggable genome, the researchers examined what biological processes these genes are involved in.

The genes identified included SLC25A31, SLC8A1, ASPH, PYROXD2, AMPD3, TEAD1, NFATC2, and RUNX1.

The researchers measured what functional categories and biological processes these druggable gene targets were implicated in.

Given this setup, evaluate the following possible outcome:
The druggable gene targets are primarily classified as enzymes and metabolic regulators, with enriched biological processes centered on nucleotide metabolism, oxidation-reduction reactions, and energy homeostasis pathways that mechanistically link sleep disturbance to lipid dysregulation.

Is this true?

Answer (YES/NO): NO